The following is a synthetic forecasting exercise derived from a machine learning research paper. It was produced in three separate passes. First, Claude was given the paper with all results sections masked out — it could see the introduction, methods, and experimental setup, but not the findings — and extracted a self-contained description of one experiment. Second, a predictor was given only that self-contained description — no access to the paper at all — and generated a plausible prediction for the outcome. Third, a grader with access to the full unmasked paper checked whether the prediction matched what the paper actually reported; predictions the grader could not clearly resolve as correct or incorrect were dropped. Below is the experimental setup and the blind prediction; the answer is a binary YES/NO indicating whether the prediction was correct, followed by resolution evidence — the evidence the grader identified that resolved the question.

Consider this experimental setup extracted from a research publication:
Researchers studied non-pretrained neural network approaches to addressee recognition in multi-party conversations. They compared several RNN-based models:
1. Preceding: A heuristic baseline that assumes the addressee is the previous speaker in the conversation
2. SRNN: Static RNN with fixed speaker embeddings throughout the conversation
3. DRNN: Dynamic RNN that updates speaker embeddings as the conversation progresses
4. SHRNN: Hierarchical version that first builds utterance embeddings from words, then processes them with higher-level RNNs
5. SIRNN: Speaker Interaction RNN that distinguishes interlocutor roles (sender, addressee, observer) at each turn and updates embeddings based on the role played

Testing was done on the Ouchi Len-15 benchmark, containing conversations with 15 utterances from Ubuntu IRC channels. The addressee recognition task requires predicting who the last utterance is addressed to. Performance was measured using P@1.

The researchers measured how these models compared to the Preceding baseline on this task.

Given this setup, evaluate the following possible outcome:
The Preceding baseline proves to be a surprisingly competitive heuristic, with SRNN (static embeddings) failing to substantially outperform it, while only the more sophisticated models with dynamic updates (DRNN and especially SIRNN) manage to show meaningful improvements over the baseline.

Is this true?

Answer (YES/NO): NO